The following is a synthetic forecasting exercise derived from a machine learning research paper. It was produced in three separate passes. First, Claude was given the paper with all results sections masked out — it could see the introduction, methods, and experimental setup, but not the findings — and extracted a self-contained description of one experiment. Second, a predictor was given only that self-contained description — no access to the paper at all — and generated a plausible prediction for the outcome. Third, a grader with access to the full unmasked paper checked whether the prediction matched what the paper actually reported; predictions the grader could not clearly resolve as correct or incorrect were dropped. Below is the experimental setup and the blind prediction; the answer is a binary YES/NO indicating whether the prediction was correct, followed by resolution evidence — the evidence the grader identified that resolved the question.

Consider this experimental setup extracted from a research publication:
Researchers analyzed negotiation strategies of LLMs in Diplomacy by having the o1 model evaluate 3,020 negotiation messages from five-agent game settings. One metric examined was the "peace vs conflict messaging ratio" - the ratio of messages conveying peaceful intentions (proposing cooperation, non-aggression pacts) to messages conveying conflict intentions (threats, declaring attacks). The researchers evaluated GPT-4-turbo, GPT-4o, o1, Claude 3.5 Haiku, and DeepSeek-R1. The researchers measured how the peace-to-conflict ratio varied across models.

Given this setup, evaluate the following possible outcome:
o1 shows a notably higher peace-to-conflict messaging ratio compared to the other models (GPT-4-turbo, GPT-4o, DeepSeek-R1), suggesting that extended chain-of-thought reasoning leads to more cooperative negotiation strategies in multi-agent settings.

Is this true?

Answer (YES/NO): NO